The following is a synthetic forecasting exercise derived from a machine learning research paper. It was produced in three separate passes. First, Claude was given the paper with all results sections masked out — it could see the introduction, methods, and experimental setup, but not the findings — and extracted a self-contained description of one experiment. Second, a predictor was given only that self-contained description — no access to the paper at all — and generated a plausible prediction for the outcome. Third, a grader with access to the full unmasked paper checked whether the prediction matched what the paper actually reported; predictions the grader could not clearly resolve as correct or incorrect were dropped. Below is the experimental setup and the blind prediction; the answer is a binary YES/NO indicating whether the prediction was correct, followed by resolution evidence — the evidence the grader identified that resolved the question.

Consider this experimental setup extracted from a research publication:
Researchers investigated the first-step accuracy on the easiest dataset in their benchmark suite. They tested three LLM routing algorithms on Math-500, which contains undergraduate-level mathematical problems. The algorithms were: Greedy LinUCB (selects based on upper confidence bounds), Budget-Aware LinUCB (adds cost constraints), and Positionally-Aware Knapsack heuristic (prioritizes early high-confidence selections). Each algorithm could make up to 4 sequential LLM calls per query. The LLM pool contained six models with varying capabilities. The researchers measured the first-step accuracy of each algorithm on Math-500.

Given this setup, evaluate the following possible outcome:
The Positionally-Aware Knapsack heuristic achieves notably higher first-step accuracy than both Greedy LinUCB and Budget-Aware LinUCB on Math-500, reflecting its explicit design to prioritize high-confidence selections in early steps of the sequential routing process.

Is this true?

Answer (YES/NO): NO